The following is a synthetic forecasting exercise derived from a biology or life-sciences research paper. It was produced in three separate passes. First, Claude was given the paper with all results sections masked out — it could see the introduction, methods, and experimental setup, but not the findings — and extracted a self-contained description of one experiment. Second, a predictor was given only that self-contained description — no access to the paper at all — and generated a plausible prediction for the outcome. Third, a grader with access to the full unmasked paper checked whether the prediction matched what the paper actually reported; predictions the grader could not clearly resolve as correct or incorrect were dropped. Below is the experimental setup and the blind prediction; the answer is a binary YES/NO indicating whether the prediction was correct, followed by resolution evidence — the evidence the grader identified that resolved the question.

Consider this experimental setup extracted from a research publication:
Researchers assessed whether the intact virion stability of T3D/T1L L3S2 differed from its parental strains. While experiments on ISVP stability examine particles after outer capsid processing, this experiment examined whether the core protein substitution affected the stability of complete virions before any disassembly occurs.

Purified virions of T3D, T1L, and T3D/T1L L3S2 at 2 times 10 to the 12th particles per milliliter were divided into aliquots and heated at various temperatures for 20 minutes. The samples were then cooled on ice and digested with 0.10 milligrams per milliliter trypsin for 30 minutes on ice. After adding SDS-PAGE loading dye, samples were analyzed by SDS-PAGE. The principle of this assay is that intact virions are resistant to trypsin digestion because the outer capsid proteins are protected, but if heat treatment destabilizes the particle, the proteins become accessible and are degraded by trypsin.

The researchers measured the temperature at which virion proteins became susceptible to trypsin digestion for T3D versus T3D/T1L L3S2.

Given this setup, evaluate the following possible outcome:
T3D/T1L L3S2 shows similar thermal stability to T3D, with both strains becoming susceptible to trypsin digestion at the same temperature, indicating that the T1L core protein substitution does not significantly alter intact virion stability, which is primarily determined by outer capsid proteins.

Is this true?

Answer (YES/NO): YES